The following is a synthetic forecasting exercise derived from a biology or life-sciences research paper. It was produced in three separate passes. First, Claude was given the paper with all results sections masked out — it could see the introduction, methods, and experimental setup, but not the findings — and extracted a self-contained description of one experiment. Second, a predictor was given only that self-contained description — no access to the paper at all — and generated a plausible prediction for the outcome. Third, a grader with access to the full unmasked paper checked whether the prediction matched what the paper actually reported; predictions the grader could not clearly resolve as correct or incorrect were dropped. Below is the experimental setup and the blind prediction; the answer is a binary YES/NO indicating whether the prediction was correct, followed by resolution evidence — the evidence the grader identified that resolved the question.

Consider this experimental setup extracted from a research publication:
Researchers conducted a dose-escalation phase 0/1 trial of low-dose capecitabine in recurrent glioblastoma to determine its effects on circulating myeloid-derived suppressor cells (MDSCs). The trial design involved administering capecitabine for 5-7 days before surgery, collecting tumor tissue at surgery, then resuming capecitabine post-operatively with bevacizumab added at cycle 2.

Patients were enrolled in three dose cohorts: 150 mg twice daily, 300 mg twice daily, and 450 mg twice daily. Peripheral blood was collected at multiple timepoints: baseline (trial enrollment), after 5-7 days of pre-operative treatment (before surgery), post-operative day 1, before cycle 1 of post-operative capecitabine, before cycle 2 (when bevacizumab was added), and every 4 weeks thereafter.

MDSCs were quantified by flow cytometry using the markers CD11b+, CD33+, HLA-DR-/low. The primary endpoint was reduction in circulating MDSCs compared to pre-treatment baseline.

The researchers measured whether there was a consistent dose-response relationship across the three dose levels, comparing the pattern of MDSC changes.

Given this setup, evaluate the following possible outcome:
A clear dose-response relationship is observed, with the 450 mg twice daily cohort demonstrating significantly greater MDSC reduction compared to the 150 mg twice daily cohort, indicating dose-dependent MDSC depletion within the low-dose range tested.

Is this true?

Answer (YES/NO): NO